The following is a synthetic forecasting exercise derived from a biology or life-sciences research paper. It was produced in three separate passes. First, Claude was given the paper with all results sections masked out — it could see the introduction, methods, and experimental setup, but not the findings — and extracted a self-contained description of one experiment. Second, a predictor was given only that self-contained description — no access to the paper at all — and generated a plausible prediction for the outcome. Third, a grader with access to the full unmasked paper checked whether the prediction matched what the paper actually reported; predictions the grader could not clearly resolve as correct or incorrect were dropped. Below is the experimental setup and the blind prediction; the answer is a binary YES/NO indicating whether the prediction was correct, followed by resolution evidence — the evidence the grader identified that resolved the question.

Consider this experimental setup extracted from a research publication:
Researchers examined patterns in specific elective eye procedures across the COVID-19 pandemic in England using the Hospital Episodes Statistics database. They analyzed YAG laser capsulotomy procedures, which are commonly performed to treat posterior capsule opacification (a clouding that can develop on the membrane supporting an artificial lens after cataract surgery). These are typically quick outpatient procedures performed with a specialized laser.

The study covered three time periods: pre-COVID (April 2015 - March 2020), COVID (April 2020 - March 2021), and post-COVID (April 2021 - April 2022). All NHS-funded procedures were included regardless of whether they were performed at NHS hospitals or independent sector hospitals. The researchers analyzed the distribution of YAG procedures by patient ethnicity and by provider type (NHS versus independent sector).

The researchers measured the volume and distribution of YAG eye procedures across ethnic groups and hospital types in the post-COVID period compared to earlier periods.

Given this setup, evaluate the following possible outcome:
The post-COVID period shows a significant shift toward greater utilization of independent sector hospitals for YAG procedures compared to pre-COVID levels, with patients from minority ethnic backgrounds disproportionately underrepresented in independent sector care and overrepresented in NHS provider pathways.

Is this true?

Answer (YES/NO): NO